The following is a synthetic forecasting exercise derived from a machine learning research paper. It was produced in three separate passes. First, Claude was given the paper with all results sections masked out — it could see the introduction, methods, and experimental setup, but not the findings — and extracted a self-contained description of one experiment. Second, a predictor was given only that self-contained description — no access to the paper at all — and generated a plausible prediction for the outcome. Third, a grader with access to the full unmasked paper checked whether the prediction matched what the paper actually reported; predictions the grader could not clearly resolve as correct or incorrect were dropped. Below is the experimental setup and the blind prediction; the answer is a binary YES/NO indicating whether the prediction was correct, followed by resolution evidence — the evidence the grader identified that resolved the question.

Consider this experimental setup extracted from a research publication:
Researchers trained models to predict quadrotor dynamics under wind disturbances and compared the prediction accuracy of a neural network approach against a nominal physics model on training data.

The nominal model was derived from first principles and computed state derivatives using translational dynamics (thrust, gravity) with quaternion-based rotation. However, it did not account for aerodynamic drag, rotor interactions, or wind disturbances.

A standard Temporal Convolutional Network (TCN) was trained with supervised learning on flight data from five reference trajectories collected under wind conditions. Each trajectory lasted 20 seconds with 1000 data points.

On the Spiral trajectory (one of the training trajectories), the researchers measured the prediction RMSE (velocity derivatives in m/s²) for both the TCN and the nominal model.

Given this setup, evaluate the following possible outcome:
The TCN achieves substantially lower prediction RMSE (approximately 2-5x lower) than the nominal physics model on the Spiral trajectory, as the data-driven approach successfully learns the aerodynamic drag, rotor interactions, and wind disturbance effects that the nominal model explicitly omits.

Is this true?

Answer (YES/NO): NO